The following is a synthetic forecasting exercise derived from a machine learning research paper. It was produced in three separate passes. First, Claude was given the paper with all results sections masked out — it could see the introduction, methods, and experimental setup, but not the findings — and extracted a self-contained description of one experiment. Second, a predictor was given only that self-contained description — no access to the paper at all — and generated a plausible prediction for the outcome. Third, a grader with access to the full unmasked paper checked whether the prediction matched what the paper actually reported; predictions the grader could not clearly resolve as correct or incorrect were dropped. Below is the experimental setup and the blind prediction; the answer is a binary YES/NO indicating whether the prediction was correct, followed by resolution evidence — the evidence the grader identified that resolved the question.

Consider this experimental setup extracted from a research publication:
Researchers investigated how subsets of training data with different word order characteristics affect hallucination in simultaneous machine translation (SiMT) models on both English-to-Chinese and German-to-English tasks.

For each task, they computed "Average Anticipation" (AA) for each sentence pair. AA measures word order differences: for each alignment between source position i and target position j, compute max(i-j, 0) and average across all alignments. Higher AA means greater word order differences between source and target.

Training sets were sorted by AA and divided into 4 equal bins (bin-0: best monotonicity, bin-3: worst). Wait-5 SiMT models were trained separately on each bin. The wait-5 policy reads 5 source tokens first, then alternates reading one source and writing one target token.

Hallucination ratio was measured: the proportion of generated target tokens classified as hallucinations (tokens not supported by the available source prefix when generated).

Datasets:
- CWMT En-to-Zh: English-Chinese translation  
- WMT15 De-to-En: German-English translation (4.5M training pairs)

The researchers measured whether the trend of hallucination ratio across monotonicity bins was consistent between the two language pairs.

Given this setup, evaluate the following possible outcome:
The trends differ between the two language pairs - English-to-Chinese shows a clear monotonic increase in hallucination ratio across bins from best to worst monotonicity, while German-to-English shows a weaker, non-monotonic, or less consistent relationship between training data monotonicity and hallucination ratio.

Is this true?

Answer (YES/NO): NO